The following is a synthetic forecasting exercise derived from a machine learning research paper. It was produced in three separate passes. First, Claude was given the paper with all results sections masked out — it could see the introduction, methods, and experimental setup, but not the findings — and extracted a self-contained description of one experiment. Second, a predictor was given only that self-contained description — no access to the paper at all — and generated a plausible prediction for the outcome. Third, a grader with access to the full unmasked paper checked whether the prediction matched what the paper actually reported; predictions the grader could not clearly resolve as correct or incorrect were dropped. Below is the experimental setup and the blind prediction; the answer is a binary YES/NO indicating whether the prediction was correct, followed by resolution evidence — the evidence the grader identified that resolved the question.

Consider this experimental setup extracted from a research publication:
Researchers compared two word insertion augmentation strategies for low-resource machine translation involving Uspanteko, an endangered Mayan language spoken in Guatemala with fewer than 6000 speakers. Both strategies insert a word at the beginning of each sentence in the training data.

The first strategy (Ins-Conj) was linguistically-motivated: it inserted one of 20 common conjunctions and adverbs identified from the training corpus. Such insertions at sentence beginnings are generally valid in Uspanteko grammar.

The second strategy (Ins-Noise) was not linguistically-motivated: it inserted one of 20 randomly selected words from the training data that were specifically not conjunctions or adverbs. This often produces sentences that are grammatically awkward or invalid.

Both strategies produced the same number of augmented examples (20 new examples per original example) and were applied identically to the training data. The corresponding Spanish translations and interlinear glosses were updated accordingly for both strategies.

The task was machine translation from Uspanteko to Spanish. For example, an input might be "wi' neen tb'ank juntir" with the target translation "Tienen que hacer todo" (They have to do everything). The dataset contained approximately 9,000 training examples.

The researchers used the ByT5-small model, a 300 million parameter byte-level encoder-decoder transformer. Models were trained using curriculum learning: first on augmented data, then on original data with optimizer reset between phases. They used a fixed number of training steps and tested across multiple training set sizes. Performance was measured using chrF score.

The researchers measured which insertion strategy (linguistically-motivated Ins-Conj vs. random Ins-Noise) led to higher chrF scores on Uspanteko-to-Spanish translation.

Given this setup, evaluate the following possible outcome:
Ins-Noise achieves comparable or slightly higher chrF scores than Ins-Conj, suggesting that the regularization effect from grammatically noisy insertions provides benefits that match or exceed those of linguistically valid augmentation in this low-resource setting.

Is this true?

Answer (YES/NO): NO